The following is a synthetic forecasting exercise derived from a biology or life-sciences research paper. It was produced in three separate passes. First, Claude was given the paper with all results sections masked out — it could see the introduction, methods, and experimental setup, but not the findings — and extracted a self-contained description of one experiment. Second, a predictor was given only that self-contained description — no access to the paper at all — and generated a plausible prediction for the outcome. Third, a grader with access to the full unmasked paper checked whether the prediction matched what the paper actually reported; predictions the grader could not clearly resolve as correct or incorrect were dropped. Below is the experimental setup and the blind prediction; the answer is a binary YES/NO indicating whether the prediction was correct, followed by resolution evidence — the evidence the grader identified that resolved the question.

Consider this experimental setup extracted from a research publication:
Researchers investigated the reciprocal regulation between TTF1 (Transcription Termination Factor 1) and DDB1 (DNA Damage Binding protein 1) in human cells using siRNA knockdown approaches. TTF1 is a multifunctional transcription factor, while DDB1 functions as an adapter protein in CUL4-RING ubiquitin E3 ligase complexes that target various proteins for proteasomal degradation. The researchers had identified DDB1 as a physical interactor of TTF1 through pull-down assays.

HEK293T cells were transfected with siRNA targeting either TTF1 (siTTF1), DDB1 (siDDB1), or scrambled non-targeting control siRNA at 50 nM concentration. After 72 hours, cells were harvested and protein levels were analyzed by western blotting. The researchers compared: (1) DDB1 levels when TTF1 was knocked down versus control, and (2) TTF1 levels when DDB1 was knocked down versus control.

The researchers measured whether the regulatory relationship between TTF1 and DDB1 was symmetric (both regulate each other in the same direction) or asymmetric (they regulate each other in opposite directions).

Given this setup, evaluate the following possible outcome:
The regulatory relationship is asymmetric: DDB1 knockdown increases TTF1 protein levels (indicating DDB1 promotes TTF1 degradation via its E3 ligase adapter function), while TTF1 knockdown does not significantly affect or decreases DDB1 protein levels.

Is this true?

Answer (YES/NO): YES